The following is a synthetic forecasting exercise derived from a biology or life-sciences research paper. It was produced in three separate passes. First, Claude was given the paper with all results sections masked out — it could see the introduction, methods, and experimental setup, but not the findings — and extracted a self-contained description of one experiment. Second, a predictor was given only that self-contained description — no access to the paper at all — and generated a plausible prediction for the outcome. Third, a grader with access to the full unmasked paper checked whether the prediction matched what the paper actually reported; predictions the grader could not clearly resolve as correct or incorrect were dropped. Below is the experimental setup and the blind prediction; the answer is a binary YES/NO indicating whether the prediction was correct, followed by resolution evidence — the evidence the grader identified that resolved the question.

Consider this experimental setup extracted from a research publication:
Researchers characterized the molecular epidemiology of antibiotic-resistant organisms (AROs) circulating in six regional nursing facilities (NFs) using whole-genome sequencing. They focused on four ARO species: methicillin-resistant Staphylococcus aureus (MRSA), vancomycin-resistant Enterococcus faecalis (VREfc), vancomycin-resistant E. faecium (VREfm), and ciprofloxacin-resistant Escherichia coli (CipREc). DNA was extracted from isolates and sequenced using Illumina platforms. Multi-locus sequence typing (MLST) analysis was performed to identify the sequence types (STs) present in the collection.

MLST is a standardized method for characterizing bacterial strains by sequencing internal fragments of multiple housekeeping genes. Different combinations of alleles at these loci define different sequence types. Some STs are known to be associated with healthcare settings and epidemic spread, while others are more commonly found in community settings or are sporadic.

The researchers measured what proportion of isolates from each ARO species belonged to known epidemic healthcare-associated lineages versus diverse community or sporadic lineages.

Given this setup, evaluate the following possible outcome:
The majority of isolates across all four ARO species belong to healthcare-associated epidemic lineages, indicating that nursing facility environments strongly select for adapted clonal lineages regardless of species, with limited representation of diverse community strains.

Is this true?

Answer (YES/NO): YES